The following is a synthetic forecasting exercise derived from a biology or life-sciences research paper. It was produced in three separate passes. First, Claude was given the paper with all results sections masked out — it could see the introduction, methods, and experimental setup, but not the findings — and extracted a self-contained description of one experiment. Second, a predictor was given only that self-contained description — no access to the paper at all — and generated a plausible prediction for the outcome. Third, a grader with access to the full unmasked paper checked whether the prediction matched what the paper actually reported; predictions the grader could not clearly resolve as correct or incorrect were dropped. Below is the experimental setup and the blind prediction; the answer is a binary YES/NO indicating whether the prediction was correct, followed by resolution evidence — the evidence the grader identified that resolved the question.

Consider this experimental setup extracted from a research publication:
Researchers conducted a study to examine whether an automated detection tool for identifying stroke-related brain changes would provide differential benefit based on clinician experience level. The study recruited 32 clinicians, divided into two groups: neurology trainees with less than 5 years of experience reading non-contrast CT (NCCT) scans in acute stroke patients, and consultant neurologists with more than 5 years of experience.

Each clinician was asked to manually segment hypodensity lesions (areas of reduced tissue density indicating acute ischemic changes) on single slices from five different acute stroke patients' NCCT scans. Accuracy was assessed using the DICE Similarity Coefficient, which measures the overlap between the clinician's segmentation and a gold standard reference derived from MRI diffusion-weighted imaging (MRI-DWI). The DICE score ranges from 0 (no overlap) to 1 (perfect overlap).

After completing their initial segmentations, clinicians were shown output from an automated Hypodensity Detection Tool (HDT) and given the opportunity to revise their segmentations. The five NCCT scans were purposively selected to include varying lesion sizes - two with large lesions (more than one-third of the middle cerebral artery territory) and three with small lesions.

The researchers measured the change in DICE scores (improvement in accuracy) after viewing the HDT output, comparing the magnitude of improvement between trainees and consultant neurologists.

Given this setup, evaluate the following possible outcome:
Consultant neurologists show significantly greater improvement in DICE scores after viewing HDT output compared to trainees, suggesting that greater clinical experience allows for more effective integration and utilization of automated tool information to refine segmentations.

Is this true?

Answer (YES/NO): NO